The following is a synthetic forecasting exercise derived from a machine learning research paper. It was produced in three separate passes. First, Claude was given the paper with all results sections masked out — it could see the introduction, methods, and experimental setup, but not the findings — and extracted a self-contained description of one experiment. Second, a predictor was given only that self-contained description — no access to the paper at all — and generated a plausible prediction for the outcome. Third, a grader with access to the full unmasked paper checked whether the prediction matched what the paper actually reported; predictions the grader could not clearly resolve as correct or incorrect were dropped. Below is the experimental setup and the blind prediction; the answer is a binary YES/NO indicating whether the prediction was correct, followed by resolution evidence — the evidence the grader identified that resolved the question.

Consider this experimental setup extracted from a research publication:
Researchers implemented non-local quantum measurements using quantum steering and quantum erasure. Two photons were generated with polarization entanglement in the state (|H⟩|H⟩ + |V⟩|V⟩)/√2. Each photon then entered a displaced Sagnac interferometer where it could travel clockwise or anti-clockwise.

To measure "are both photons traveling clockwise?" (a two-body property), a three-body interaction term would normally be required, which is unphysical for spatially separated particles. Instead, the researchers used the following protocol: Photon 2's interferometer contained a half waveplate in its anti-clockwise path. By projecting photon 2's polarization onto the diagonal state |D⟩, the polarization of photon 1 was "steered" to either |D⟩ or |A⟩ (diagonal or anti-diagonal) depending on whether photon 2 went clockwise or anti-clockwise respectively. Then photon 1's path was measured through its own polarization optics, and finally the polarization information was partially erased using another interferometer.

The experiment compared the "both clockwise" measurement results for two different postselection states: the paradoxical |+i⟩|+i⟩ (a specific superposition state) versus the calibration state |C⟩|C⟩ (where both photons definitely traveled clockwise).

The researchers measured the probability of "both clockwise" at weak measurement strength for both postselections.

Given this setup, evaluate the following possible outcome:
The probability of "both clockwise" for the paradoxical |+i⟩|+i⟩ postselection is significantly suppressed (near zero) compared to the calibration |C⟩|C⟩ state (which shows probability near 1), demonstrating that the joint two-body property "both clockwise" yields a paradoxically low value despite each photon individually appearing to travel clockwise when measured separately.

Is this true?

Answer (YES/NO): NO